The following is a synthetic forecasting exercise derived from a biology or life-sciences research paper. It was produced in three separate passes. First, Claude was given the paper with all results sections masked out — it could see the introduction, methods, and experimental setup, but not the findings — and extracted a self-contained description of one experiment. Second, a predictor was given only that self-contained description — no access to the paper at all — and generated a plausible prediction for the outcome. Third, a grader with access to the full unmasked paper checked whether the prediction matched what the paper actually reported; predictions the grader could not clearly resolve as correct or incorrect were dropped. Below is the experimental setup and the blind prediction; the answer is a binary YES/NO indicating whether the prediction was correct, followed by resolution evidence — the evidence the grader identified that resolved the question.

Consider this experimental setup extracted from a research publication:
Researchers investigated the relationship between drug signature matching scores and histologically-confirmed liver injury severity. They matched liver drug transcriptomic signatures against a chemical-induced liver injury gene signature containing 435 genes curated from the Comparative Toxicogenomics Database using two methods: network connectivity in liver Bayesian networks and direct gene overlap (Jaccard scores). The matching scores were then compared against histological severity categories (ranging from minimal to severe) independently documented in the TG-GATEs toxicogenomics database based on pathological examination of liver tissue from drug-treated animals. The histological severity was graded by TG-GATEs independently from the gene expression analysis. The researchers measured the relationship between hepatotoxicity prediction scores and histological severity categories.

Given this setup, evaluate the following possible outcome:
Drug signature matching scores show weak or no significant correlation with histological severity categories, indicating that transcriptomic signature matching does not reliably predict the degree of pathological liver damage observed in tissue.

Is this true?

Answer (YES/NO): NO